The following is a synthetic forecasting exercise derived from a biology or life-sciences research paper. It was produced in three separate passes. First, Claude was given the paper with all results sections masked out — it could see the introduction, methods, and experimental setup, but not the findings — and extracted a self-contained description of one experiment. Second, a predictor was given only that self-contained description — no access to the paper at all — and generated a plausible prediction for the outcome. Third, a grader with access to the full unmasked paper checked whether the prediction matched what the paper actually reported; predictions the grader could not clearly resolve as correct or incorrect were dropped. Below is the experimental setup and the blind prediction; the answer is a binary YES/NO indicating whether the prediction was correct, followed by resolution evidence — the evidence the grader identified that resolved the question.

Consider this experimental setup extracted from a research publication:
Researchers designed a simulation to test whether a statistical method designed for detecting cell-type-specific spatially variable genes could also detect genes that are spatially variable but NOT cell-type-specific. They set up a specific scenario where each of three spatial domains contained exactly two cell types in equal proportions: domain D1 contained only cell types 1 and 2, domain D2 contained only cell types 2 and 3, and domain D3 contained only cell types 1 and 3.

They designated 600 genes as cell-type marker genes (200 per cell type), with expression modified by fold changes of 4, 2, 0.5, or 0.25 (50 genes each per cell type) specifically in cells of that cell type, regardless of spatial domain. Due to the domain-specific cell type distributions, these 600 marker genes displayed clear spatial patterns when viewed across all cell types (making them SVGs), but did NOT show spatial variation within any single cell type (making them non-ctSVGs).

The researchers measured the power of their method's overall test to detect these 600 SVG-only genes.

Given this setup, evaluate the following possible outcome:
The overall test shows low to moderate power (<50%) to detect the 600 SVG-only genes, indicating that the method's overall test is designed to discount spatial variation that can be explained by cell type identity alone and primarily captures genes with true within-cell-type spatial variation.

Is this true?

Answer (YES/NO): NO